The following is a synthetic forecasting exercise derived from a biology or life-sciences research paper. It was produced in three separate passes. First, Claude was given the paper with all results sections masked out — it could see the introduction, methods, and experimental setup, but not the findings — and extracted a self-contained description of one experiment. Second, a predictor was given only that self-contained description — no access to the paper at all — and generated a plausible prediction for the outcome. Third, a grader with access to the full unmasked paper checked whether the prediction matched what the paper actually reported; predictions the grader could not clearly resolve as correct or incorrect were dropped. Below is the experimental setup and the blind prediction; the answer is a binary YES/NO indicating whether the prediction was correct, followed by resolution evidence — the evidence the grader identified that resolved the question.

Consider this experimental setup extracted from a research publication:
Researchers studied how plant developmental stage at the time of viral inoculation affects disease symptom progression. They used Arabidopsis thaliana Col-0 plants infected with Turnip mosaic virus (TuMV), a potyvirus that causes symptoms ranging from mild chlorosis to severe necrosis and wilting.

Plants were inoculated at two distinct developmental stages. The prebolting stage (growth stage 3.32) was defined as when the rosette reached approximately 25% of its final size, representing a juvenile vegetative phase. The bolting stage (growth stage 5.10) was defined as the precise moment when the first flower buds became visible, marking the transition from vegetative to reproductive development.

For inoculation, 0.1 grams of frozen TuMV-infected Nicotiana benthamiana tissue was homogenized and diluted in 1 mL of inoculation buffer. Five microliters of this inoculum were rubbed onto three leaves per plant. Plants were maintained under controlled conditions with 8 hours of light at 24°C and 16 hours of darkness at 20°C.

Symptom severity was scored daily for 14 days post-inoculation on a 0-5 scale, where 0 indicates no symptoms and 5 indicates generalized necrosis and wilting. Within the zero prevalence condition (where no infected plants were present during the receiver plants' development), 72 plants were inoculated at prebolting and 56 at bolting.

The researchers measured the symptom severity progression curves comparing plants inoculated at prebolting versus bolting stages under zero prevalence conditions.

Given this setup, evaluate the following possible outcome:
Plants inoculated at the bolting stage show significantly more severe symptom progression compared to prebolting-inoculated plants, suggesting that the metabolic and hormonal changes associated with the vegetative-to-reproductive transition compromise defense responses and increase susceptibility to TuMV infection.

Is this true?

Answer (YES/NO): YES